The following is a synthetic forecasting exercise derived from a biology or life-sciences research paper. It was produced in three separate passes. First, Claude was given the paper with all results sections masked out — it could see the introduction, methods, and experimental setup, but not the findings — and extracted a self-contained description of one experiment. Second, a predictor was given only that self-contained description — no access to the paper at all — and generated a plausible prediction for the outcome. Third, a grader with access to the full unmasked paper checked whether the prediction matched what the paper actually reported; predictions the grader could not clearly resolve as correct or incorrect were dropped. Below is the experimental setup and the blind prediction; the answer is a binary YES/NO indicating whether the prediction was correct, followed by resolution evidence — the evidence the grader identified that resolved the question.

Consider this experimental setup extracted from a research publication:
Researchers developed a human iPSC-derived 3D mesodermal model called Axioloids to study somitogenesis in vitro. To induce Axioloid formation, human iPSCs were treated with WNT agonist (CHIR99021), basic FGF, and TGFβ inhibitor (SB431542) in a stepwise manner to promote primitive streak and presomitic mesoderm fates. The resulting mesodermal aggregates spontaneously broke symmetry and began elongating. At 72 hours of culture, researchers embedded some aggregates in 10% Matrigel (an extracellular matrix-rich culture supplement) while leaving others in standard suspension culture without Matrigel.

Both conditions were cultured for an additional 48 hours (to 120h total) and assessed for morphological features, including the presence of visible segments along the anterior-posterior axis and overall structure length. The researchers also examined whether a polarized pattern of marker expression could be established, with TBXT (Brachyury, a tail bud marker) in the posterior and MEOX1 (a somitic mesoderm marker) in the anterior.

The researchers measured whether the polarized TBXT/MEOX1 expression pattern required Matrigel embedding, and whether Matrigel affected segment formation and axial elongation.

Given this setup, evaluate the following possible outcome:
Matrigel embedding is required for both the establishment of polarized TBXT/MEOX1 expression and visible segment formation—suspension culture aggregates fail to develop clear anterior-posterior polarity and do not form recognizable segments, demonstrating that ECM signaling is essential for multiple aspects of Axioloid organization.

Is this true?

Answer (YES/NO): NO